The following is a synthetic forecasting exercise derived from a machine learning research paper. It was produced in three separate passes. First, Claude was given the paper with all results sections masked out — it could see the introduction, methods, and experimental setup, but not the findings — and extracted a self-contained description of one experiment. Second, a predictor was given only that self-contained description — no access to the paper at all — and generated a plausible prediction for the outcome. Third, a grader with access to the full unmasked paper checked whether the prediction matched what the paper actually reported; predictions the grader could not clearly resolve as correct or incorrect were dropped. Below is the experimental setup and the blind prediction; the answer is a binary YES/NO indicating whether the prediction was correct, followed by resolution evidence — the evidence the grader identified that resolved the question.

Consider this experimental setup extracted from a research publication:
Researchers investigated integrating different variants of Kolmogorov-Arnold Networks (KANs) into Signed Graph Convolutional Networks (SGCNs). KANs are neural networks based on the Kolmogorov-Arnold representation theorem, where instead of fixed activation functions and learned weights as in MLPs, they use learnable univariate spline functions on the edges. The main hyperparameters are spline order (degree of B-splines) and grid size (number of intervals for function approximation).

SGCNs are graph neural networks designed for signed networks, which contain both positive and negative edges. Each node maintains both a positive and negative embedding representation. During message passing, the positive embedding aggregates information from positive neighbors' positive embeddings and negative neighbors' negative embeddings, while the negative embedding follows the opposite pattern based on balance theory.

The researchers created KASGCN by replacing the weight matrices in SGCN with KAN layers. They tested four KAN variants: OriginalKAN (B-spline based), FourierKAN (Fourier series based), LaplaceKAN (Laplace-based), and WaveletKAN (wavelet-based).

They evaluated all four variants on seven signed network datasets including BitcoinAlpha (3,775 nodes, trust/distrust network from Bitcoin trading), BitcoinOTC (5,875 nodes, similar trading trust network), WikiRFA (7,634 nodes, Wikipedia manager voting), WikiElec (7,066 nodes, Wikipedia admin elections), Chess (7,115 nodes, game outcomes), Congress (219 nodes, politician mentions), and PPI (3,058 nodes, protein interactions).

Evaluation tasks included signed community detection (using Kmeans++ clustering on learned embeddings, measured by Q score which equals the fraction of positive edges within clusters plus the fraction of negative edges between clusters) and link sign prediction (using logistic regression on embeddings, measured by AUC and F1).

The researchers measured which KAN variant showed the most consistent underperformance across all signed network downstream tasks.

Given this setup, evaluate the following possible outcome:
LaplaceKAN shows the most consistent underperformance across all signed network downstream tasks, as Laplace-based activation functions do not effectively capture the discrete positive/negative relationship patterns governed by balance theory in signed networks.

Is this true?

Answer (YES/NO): YES